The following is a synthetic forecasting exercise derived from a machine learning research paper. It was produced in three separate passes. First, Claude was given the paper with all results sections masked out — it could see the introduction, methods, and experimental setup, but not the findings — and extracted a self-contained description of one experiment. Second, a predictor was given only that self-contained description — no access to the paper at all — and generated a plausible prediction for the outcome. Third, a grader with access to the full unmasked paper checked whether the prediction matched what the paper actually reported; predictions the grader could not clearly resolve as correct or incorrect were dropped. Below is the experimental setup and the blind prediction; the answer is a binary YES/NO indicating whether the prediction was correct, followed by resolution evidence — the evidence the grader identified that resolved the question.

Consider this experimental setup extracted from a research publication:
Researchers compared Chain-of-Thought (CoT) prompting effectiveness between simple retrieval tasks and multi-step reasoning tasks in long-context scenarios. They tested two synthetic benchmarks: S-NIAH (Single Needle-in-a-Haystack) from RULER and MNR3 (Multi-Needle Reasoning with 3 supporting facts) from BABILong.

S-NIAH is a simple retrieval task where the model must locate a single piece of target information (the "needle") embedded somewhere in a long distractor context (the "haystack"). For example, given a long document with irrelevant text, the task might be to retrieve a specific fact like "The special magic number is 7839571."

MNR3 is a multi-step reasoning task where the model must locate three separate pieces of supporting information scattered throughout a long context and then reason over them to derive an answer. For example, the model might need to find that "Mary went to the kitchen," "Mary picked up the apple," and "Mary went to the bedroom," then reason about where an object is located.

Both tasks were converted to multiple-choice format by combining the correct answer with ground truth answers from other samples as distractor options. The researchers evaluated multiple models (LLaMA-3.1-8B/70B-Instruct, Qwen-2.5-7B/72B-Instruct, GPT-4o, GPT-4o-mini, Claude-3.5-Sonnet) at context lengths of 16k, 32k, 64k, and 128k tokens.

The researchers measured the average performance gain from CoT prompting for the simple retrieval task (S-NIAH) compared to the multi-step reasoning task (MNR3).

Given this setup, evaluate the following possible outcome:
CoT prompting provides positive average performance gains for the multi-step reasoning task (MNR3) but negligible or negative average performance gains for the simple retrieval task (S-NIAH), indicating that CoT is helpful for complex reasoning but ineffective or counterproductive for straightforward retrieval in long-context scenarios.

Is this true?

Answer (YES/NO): YES